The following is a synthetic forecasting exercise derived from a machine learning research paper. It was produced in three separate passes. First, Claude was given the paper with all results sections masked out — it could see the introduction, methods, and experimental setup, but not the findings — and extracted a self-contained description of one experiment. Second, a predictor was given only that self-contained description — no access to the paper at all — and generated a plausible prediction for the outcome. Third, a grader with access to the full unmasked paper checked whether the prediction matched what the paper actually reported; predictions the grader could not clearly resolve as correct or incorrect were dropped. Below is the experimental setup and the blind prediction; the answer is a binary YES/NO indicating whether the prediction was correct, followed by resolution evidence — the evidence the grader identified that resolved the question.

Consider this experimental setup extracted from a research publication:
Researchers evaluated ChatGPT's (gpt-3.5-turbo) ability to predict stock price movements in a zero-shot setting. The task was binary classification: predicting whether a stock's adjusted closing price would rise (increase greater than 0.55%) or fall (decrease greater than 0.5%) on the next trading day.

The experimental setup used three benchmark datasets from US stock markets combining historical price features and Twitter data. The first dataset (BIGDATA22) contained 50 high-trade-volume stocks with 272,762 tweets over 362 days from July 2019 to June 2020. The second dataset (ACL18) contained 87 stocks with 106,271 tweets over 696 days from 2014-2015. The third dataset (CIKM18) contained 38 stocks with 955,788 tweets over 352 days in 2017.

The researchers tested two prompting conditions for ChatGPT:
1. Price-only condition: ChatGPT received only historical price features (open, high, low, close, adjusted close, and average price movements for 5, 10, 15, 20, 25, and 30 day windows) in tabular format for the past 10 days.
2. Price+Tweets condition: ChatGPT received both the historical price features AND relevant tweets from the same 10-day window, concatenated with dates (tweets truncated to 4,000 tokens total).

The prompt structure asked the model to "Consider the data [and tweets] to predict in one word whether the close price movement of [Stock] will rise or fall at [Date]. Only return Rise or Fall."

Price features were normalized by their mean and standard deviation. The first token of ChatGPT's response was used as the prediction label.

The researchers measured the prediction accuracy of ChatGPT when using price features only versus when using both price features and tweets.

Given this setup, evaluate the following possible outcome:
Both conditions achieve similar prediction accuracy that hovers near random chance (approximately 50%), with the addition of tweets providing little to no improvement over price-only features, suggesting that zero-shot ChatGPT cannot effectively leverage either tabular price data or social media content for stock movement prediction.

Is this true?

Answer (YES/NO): NO